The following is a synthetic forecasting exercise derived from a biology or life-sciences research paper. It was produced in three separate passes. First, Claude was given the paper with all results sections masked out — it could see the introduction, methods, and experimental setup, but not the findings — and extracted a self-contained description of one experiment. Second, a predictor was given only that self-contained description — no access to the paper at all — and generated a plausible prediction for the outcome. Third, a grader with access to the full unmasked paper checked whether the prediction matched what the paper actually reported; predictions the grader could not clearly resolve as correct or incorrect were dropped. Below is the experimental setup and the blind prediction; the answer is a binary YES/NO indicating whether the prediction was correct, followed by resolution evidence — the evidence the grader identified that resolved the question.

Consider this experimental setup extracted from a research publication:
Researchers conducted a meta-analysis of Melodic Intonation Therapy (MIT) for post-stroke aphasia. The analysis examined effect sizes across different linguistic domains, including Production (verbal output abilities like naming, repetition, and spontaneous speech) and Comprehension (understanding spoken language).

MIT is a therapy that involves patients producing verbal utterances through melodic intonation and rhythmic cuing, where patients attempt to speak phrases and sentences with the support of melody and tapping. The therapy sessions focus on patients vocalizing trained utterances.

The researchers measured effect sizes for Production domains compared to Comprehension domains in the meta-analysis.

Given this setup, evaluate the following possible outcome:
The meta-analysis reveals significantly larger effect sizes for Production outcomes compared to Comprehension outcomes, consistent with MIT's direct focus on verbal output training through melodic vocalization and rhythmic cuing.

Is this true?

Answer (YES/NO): NO